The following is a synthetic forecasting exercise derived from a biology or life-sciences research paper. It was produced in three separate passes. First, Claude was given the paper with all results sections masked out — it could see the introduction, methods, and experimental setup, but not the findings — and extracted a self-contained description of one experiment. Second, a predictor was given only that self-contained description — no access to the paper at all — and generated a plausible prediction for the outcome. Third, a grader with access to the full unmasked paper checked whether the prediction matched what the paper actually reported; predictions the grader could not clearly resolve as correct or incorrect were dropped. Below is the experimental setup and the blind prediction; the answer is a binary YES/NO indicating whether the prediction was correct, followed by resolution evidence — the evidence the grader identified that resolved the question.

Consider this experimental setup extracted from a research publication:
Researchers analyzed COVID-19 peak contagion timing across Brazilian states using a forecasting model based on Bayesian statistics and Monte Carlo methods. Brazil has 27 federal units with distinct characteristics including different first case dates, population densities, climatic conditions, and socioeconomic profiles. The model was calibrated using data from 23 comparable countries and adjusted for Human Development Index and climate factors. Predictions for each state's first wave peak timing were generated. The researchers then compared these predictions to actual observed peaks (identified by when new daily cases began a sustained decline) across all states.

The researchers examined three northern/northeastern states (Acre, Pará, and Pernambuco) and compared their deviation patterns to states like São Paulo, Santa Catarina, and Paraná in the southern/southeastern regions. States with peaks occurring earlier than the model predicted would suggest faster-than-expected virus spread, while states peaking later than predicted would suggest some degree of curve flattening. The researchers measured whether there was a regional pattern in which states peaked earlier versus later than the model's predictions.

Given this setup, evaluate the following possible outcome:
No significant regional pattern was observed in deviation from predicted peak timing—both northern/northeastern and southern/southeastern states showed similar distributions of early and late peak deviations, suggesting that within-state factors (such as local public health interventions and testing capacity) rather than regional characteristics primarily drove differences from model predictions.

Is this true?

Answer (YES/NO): NO